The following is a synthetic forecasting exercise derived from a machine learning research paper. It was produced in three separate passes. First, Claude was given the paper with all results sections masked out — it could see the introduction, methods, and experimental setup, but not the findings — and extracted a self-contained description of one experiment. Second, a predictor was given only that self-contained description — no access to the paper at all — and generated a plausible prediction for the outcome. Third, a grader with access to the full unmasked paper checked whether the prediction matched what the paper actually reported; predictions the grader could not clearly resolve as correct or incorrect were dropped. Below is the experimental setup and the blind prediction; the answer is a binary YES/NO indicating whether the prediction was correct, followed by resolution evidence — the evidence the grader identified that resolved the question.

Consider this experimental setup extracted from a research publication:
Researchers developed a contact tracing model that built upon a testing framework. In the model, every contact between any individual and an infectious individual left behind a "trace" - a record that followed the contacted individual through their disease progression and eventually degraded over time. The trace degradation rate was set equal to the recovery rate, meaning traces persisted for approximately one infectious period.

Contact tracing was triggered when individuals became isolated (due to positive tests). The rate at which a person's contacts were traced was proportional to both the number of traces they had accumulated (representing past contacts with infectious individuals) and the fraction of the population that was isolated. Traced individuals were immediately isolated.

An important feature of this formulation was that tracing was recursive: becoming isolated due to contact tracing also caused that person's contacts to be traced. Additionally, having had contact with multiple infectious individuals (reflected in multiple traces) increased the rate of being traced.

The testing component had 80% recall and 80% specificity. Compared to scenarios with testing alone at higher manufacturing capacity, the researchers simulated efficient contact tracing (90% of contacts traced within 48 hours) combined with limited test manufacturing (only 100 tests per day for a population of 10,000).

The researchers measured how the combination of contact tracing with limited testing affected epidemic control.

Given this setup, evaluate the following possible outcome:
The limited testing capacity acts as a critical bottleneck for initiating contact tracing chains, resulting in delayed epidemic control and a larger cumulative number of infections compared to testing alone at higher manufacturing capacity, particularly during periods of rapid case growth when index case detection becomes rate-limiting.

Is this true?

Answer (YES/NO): NO